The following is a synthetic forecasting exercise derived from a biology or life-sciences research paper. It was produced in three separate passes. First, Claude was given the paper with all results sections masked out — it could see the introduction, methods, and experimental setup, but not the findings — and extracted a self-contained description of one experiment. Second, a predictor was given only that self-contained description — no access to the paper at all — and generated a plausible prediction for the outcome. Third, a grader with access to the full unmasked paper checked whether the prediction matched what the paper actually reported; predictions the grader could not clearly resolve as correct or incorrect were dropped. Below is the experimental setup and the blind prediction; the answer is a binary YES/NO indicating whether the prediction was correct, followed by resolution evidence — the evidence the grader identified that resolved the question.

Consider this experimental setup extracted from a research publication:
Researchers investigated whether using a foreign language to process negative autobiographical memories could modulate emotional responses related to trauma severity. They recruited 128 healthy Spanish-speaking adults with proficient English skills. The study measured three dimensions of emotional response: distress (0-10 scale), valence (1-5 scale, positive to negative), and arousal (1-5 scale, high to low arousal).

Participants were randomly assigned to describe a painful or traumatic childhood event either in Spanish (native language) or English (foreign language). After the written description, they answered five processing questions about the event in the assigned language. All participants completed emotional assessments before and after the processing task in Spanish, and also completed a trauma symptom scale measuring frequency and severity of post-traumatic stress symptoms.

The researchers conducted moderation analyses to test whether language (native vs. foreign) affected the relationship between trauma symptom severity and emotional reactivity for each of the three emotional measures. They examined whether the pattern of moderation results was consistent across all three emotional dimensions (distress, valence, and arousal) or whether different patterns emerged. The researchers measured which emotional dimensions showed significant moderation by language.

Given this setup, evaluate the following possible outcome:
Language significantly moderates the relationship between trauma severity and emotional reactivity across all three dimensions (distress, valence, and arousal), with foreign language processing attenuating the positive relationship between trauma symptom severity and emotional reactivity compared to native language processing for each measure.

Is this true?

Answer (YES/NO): NO